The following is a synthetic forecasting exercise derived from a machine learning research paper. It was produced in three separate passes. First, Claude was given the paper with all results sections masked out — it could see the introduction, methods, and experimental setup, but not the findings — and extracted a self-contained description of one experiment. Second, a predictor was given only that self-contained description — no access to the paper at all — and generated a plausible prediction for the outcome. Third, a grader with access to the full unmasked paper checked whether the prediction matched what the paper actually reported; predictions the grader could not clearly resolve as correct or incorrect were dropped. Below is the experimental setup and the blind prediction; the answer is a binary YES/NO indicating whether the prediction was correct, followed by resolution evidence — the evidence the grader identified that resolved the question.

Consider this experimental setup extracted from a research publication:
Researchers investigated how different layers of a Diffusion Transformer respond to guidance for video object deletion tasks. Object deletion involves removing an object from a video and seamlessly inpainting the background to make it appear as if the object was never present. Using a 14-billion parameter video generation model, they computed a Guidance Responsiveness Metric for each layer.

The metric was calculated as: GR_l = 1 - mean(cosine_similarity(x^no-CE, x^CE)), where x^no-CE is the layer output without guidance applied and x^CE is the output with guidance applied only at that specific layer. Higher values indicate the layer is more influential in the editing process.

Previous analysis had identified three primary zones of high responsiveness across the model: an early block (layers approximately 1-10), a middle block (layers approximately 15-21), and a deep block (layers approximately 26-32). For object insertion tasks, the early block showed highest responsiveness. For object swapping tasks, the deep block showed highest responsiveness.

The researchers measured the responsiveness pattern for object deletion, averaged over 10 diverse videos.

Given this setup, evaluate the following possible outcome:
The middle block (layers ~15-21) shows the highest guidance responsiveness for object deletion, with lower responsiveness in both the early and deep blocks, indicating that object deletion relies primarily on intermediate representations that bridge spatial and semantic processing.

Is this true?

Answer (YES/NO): NO